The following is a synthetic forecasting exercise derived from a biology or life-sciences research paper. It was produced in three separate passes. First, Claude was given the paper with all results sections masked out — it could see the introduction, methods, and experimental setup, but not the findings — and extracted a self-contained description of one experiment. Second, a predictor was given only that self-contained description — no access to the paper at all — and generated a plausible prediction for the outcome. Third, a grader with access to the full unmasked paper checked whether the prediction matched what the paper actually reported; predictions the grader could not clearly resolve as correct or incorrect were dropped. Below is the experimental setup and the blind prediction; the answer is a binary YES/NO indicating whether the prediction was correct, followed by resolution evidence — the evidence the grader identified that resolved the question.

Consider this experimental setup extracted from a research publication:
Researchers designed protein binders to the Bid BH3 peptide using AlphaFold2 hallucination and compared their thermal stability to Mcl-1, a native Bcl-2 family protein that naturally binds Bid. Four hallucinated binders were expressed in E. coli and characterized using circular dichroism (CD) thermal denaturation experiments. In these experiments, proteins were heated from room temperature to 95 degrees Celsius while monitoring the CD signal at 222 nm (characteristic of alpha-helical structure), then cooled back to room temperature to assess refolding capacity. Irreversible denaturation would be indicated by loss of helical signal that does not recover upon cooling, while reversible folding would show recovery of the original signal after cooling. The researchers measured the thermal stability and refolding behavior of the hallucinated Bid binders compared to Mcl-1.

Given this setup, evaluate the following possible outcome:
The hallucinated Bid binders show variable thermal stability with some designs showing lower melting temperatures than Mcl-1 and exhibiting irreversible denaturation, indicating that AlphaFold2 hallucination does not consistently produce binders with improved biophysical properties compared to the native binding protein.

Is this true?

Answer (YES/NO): NO